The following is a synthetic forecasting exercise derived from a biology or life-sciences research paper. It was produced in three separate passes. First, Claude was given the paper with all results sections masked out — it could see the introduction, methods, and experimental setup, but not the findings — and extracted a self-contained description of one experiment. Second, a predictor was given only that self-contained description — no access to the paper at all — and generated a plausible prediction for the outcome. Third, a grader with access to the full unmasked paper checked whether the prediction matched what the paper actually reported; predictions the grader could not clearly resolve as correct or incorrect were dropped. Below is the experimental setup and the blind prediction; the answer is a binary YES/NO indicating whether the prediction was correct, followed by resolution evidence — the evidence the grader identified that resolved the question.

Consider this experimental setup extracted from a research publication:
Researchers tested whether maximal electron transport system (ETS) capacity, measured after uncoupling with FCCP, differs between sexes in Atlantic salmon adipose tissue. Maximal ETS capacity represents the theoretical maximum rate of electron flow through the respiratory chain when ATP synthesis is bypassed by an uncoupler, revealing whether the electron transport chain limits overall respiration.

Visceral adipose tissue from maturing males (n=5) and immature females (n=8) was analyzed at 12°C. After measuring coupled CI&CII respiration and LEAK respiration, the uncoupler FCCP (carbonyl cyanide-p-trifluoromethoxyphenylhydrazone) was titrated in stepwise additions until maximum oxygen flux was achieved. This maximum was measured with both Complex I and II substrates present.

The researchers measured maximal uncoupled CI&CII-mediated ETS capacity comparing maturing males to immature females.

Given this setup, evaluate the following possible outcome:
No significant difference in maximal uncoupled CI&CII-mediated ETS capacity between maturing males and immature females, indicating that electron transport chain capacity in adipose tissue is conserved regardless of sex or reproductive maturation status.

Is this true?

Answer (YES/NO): YES